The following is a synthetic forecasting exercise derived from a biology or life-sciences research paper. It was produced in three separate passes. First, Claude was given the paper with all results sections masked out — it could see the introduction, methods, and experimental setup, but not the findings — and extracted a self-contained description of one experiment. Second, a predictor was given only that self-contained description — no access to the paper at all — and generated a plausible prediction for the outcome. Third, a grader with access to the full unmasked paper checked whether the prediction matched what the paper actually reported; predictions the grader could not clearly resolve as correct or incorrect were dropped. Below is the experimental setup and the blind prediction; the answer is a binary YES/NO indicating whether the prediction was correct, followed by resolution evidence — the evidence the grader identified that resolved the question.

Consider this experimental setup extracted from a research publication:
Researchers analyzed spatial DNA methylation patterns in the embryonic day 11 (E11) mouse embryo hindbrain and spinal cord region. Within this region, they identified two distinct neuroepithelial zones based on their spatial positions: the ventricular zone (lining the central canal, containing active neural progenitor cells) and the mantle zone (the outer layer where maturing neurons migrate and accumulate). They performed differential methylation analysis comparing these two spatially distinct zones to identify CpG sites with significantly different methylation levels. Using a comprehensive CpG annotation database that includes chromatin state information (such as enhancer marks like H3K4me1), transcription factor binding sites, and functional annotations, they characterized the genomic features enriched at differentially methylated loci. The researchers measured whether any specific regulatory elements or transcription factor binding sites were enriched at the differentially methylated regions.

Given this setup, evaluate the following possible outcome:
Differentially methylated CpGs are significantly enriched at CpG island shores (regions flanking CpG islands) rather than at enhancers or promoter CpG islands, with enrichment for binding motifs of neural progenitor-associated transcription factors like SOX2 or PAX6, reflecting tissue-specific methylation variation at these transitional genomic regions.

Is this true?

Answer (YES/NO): NO